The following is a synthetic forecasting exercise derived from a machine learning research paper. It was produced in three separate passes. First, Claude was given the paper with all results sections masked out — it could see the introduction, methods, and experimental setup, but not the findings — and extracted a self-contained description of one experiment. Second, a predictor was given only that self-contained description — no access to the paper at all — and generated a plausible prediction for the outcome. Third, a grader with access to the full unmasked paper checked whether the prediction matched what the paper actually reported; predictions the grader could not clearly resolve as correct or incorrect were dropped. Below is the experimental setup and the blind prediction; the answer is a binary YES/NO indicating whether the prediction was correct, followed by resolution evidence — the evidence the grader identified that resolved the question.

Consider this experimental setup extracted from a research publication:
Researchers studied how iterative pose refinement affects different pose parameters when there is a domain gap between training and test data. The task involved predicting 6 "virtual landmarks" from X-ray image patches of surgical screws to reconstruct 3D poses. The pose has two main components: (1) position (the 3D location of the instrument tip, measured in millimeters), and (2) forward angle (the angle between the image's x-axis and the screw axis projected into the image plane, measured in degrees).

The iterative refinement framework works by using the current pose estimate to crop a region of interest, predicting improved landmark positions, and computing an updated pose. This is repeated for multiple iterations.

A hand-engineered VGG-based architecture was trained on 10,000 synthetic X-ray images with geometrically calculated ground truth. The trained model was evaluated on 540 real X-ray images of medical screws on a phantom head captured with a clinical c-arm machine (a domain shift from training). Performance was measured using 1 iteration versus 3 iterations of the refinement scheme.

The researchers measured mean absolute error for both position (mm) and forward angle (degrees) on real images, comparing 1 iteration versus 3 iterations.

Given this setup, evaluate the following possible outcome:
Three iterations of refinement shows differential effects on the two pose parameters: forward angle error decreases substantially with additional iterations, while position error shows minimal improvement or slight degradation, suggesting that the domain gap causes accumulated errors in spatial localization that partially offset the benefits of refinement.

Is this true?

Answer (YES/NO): NO